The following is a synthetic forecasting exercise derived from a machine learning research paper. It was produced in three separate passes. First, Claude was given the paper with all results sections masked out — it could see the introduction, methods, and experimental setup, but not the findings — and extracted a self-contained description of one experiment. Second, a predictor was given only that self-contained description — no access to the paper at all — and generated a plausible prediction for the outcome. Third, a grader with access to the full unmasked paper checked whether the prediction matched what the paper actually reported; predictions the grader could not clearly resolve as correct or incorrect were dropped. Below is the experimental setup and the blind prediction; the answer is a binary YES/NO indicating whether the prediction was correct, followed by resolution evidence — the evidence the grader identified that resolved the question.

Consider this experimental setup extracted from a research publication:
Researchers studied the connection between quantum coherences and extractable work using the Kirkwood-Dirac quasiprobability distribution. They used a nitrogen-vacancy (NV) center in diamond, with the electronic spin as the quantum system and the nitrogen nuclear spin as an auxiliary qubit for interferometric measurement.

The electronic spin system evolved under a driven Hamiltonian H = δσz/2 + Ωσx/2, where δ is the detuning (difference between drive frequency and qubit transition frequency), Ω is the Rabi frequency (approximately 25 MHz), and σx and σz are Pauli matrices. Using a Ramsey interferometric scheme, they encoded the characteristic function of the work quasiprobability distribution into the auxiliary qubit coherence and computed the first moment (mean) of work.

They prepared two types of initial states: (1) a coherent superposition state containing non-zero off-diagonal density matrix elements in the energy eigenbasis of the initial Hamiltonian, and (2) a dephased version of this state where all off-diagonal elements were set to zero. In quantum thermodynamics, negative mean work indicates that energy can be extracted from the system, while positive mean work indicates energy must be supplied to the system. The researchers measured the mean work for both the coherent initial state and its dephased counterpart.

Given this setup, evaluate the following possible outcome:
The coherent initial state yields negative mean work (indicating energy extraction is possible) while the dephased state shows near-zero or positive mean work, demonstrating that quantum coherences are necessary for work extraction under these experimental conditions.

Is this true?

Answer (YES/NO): YES